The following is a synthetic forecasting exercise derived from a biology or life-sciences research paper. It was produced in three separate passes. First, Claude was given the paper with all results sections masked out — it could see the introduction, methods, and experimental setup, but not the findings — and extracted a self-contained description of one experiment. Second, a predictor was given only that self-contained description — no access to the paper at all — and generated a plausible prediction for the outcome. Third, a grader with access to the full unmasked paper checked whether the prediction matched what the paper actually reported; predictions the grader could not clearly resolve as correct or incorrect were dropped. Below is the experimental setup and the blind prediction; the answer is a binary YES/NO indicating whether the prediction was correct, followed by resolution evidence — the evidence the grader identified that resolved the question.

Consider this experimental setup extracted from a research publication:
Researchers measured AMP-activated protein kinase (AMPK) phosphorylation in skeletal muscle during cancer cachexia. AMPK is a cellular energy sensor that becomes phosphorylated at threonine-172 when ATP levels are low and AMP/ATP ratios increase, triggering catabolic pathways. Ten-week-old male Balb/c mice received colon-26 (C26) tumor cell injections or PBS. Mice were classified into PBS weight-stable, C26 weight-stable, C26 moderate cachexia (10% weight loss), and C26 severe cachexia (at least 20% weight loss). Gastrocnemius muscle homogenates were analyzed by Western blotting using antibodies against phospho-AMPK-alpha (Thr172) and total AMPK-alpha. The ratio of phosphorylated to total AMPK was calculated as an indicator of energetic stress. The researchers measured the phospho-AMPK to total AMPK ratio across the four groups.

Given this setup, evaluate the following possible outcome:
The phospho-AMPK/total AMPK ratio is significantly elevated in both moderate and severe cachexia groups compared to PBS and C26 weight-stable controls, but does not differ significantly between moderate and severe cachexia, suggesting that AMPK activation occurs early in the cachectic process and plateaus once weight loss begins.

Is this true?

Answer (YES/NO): NO